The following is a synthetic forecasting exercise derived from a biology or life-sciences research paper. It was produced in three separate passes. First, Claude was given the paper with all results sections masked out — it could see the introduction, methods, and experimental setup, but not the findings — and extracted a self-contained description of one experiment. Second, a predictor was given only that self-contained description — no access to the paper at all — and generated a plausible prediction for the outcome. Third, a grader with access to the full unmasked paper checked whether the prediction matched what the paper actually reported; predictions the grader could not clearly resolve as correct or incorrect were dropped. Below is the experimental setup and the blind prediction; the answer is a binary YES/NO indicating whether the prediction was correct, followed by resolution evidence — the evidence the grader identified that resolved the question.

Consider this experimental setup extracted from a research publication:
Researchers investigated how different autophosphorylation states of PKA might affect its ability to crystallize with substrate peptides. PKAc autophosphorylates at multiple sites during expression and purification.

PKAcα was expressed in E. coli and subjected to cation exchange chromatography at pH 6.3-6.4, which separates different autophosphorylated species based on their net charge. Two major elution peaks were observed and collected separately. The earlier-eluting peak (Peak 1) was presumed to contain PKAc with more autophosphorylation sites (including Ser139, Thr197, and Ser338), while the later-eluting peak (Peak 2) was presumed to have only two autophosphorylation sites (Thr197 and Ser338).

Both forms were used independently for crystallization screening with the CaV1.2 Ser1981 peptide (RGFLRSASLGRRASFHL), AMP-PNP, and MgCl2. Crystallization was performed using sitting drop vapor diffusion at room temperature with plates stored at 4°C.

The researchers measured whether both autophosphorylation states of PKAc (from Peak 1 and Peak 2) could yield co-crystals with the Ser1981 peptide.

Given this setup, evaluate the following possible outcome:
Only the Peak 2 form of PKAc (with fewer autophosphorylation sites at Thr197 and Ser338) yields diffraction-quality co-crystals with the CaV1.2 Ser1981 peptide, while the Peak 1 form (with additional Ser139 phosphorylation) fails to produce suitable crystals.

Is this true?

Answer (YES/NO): NO